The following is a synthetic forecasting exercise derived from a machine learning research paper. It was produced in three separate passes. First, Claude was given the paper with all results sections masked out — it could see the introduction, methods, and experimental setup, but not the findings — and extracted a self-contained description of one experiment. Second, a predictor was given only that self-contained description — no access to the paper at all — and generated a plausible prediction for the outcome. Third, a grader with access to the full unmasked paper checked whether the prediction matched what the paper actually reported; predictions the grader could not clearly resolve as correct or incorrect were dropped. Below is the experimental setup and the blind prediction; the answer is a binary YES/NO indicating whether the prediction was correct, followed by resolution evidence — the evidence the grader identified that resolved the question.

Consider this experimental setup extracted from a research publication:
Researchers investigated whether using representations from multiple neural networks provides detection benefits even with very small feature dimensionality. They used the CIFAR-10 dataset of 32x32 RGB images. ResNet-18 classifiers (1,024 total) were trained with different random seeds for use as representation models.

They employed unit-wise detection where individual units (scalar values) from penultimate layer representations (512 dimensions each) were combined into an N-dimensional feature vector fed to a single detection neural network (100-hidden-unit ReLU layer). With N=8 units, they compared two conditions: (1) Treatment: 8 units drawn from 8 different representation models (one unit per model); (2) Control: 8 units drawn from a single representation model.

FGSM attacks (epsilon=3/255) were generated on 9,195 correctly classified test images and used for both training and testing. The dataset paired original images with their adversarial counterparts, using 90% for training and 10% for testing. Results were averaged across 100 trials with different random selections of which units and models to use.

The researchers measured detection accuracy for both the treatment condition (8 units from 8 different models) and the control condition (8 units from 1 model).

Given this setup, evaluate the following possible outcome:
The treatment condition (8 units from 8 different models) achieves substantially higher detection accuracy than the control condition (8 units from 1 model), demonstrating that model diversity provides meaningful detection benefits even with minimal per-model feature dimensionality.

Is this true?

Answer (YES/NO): NO